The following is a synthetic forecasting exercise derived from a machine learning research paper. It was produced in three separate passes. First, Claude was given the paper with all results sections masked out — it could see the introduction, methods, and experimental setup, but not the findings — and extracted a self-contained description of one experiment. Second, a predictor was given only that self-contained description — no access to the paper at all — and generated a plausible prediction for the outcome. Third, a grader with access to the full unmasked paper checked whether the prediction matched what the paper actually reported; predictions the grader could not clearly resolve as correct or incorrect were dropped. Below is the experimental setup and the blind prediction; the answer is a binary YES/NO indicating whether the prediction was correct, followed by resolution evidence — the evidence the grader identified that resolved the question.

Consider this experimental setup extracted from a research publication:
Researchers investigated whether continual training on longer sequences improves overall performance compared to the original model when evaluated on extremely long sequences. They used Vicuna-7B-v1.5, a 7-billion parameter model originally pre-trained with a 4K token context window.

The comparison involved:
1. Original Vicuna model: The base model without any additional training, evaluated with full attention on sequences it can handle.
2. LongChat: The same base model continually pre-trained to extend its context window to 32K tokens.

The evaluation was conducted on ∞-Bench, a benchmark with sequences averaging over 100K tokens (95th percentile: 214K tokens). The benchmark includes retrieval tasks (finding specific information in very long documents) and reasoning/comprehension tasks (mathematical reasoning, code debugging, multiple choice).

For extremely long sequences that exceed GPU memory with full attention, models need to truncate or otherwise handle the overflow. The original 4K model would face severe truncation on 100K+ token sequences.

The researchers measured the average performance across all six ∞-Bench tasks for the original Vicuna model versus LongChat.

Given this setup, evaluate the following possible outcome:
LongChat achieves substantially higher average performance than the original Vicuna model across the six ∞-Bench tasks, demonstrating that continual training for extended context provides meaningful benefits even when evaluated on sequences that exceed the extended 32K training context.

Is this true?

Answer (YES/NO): NO